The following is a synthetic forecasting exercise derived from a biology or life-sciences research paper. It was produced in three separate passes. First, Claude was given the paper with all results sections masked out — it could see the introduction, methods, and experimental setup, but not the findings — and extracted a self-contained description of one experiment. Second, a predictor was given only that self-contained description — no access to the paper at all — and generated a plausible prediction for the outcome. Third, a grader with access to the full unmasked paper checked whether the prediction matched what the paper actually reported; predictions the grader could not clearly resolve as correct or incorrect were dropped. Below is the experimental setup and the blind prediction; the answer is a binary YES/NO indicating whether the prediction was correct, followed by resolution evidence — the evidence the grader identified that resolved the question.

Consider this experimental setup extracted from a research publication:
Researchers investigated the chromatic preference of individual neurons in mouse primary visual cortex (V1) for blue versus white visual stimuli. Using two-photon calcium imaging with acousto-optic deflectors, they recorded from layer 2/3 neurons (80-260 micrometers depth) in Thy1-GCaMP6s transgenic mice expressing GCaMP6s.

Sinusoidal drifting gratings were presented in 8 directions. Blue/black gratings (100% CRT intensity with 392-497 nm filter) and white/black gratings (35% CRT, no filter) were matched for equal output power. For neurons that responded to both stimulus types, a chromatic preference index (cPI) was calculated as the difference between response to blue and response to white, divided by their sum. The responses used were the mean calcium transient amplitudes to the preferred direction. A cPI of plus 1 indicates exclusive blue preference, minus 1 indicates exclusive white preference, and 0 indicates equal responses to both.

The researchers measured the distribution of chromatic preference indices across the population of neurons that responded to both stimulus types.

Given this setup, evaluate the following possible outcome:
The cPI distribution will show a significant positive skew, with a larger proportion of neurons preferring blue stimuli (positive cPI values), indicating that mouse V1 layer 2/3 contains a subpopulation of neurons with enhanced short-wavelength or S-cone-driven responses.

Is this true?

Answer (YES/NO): NO